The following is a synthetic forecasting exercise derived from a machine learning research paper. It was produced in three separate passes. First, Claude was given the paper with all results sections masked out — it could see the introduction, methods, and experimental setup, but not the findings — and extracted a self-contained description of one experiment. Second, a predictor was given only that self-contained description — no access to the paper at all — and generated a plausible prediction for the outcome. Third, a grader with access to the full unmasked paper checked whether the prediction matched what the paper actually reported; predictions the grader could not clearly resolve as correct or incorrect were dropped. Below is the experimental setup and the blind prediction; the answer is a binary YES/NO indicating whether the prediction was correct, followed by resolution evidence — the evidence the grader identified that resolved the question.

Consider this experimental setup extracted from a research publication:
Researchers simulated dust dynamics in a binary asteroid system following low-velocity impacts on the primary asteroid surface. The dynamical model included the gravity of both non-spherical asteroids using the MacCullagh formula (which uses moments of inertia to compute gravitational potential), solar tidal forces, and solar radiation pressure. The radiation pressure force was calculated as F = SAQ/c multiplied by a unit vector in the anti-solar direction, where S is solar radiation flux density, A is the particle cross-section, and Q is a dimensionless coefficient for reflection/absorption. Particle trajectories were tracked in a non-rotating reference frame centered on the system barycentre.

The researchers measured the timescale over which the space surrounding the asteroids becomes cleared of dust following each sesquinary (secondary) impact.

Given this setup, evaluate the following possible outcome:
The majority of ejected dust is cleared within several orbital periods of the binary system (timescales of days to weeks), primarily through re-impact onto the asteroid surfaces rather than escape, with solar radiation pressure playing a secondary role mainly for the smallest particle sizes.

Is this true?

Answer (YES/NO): NO